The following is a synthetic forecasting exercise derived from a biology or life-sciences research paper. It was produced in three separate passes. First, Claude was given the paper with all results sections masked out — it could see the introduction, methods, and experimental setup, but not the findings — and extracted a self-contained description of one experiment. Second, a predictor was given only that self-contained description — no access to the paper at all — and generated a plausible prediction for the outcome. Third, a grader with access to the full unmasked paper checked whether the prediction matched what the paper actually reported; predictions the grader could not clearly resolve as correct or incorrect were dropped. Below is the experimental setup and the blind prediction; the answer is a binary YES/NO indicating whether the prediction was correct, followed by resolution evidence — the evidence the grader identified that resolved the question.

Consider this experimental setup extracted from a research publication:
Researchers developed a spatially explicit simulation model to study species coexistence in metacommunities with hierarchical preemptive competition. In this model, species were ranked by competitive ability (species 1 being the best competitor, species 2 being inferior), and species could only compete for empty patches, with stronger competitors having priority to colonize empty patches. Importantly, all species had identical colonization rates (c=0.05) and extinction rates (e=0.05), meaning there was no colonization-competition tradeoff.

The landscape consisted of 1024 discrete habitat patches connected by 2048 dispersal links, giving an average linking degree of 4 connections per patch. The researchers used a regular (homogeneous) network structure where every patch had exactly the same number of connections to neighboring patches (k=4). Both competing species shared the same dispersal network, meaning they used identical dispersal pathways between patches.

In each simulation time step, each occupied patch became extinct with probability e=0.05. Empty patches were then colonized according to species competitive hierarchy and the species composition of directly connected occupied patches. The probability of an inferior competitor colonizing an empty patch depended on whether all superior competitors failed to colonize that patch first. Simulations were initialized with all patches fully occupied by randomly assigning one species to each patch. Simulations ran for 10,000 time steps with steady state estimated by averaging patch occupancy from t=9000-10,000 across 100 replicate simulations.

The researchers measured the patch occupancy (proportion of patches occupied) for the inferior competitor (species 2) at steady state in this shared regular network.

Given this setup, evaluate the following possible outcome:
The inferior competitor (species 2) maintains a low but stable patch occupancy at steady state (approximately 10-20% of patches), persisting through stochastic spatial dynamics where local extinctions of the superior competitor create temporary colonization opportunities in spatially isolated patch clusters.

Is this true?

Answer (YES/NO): NO